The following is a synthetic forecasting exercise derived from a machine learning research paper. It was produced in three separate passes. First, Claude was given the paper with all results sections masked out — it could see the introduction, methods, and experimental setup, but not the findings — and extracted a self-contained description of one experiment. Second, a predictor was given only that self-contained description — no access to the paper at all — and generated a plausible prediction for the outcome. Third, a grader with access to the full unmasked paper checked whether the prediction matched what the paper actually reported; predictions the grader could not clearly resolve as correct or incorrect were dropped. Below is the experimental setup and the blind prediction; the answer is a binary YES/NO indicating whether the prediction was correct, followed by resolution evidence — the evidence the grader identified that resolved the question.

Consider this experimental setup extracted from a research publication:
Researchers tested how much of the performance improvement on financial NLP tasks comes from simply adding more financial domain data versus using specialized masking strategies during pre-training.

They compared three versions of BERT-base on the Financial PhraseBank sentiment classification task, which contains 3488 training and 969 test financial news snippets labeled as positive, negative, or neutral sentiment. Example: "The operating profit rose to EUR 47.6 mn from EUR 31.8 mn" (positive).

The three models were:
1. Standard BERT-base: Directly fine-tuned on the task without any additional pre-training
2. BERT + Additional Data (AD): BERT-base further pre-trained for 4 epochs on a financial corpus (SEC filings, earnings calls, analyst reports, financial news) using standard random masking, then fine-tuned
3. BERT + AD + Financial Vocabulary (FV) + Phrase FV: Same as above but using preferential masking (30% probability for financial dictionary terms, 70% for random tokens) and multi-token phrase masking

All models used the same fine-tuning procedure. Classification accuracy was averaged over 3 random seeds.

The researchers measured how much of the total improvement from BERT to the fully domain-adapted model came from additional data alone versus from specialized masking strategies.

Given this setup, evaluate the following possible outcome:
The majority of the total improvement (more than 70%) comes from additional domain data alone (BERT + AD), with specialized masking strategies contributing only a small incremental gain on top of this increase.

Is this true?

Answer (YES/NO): YES